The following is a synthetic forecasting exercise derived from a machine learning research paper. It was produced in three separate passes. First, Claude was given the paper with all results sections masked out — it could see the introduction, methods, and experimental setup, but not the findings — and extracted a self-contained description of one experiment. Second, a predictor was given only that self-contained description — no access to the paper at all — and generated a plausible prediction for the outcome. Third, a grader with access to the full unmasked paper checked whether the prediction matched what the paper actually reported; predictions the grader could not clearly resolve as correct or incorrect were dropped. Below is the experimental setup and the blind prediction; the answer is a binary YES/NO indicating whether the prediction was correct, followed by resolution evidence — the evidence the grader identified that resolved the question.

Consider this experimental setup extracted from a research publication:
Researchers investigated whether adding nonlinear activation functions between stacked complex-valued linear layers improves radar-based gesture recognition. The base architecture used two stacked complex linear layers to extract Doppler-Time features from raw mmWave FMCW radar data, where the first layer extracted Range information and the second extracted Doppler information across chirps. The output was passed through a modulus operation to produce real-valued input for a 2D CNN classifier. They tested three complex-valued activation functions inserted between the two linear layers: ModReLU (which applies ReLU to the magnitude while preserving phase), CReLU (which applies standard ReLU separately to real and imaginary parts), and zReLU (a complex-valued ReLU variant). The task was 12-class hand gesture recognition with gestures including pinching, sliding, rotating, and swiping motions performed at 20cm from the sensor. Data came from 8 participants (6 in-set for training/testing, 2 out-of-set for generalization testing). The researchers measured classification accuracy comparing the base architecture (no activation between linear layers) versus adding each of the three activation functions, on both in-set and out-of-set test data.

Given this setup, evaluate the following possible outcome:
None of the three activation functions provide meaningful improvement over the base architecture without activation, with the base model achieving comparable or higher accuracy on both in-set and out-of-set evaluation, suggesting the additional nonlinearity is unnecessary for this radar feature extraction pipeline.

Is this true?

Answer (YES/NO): YES